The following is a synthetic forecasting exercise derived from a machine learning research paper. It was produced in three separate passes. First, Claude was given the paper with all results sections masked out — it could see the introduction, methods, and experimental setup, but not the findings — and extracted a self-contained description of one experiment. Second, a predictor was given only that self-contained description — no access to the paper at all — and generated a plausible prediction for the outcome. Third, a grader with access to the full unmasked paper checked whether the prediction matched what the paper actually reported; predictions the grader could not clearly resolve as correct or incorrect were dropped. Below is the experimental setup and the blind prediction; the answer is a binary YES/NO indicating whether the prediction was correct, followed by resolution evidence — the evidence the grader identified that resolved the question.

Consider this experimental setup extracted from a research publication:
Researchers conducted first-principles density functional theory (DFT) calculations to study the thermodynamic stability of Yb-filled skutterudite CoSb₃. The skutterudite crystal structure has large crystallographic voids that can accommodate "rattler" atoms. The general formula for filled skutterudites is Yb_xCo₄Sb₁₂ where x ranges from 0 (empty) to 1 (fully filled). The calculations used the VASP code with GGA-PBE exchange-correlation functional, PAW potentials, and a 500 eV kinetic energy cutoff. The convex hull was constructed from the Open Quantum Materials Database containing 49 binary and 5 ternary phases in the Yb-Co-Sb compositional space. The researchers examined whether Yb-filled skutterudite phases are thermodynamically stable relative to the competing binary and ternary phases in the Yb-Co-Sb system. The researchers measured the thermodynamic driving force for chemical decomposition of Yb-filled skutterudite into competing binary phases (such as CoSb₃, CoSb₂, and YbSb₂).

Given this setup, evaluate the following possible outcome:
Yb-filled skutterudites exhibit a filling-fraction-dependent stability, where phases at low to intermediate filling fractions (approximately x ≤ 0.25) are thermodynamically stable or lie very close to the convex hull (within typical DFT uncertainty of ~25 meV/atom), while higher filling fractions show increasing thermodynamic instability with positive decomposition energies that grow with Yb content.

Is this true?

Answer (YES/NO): NO